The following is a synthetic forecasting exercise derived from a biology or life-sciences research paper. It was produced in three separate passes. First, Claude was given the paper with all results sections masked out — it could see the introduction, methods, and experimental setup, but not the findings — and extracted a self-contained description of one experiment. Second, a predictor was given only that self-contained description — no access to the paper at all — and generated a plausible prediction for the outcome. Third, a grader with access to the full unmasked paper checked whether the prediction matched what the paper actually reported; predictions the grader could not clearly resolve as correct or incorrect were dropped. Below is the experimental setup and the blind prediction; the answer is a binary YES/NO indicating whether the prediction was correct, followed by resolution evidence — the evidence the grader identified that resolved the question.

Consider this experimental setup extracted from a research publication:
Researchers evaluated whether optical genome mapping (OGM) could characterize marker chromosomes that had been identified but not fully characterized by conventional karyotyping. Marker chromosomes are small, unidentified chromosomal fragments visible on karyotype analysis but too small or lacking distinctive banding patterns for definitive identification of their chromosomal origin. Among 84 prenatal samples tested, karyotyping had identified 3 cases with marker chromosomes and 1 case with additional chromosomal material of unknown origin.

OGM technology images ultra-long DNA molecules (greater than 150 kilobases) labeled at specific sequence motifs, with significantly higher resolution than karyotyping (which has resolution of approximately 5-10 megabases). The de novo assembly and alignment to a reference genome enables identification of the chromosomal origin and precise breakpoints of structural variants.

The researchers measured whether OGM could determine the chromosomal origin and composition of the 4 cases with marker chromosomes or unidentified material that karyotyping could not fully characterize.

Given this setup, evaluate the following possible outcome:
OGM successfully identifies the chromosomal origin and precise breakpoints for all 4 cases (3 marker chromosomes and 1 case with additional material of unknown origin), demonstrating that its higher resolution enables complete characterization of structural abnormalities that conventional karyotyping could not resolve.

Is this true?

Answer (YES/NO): YES